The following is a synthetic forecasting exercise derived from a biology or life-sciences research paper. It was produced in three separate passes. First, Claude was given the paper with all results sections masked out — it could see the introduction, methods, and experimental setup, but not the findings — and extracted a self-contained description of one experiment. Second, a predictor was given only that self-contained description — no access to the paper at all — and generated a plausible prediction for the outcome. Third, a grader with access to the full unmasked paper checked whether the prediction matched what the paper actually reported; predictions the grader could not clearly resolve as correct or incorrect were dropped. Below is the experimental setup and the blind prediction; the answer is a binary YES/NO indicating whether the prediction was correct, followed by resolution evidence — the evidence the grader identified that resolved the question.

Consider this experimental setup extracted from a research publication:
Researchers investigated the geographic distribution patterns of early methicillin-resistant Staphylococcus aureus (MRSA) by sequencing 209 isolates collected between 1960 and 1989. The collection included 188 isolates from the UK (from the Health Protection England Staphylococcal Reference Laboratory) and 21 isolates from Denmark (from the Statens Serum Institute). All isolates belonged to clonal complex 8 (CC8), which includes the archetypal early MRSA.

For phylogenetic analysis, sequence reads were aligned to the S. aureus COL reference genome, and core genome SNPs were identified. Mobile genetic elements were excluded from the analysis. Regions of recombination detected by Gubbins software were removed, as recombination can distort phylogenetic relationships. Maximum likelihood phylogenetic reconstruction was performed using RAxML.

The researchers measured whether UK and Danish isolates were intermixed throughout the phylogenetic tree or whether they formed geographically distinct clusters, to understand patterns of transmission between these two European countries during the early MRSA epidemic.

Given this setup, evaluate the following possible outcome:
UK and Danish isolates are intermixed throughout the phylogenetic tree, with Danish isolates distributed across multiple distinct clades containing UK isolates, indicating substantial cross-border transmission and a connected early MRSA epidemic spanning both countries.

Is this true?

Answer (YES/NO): YES